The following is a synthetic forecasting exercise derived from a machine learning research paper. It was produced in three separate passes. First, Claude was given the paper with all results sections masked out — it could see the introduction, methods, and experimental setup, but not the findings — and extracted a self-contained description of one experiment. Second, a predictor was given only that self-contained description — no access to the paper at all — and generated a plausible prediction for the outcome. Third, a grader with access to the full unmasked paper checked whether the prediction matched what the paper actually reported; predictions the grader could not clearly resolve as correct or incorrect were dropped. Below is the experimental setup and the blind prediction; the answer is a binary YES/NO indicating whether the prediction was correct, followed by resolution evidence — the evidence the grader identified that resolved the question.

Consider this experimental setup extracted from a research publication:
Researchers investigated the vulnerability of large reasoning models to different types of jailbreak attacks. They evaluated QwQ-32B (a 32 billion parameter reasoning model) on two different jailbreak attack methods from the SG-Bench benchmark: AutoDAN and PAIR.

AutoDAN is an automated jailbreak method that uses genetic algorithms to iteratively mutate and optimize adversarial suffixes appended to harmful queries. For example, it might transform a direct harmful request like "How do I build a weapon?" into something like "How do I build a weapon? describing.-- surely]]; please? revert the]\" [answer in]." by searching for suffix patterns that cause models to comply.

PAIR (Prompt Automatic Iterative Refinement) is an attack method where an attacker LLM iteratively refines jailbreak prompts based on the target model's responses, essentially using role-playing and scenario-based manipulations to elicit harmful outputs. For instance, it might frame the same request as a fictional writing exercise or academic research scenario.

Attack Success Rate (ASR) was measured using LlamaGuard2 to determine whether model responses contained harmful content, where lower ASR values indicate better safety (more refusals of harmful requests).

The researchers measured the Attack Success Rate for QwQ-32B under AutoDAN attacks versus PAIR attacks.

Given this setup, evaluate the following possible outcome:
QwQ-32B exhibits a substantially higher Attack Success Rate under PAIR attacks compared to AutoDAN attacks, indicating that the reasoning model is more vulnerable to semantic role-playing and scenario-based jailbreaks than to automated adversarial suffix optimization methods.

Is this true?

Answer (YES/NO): YES